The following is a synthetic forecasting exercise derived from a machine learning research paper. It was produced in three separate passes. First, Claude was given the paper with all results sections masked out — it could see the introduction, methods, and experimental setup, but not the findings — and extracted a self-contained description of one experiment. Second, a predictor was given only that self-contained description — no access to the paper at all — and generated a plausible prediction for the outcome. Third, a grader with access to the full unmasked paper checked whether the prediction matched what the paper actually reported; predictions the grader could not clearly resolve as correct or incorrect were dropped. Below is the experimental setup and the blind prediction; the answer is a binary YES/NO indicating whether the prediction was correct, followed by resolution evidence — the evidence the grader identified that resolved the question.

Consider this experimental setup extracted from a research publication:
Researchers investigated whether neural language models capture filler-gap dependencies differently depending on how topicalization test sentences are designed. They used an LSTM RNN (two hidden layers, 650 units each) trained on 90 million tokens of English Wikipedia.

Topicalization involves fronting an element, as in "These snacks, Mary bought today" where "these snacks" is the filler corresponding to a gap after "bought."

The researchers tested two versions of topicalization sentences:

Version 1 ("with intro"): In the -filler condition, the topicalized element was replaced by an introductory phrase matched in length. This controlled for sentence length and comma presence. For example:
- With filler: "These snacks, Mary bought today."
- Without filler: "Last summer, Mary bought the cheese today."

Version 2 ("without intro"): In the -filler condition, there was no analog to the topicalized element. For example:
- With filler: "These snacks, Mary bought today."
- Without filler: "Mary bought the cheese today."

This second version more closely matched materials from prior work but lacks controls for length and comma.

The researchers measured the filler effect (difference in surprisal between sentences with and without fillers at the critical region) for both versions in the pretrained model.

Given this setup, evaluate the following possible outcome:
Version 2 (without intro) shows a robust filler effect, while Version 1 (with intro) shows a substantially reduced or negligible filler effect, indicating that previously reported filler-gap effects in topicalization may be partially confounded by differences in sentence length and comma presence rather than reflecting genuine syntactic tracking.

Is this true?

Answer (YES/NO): NO